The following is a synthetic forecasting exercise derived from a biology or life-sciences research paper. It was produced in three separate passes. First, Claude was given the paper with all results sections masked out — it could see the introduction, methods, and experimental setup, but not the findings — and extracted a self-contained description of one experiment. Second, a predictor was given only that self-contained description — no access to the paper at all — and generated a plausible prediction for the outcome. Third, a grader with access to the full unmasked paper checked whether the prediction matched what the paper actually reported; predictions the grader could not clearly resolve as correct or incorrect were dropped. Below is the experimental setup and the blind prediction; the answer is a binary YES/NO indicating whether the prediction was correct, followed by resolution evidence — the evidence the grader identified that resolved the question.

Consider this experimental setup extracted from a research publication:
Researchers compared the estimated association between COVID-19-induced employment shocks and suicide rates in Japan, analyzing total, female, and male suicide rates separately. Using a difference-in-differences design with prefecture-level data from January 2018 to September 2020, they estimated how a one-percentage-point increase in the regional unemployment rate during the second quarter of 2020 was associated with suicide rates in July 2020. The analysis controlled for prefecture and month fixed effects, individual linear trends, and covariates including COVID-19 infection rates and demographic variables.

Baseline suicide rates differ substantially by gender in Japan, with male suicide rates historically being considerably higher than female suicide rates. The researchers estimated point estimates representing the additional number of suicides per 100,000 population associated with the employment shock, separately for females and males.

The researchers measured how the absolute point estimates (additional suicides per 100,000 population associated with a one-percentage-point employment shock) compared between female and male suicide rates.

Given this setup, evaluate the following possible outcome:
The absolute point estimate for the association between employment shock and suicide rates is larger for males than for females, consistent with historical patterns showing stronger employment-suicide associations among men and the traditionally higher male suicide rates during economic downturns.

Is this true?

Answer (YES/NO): YES